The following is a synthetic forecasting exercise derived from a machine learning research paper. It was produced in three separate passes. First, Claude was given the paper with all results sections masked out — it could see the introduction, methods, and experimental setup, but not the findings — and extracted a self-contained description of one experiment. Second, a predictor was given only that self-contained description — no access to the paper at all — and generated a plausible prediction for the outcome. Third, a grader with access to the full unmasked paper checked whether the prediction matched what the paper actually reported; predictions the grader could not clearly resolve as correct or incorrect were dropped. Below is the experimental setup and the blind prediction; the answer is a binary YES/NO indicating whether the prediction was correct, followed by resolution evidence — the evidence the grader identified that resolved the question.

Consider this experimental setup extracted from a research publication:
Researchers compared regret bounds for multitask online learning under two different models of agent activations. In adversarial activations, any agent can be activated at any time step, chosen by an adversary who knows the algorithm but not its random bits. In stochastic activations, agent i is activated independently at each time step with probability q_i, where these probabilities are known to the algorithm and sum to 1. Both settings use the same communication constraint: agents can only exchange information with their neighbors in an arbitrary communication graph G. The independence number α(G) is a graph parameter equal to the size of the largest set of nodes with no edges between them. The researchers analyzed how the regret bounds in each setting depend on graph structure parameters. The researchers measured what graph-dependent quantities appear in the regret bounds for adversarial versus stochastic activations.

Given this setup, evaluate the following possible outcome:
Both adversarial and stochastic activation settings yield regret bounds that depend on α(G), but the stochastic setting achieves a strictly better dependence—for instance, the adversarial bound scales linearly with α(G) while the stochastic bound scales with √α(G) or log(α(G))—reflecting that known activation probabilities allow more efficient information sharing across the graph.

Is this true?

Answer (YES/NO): NO